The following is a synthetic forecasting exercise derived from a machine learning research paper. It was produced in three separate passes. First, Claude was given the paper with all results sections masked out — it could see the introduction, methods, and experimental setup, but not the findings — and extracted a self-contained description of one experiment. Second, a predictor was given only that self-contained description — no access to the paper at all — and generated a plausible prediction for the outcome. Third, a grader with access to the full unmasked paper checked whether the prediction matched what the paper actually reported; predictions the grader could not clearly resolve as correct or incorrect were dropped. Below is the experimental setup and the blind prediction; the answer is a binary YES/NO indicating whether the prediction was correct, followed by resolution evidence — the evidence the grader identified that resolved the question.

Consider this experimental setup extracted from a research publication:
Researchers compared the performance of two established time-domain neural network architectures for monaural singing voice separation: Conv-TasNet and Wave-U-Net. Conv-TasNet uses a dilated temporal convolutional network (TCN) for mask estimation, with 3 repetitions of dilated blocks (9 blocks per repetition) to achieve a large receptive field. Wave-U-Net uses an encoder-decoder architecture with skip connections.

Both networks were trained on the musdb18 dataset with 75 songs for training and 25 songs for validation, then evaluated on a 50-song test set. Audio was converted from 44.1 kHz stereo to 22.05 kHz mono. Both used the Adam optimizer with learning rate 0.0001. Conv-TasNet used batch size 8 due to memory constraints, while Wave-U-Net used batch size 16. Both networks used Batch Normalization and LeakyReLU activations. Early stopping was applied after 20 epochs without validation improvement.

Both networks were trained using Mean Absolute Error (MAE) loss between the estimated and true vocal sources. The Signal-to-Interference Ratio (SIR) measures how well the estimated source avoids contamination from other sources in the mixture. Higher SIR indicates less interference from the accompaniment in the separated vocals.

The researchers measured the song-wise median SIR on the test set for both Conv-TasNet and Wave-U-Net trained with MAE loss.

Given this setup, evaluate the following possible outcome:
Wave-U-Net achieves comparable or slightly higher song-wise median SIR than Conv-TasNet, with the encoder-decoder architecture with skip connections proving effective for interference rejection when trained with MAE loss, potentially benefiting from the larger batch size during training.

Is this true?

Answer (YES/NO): NO